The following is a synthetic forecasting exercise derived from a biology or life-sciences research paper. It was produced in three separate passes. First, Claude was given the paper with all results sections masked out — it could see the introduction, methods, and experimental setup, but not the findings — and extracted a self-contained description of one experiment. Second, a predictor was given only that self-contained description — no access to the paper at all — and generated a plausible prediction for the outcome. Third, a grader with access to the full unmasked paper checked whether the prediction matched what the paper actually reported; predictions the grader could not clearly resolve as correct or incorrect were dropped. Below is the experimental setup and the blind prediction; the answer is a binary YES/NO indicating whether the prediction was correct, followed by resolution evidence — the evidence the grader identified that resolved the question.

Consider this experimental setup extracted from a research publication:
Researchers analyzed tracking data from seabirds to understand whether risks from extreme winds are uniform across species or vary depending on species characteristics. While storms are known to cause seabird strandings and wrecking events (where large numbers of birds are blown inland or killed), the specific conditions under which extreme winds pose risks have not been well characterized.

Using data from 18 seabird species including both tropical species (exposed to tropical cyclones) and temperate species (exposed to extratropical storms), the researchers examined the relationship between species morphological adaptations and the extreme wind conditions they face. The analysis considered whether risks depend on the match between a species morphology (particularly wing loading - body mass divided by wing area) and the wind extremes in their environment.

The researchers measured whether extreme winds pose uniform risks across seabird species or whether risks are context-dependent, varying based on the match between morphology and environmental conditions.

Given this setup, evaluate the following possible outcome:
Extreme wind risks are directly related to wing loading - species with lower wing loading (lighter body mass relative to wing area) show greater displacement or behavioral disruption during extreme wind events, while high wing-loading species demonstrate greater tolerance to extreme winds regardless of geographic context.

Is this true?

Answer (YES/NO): NO